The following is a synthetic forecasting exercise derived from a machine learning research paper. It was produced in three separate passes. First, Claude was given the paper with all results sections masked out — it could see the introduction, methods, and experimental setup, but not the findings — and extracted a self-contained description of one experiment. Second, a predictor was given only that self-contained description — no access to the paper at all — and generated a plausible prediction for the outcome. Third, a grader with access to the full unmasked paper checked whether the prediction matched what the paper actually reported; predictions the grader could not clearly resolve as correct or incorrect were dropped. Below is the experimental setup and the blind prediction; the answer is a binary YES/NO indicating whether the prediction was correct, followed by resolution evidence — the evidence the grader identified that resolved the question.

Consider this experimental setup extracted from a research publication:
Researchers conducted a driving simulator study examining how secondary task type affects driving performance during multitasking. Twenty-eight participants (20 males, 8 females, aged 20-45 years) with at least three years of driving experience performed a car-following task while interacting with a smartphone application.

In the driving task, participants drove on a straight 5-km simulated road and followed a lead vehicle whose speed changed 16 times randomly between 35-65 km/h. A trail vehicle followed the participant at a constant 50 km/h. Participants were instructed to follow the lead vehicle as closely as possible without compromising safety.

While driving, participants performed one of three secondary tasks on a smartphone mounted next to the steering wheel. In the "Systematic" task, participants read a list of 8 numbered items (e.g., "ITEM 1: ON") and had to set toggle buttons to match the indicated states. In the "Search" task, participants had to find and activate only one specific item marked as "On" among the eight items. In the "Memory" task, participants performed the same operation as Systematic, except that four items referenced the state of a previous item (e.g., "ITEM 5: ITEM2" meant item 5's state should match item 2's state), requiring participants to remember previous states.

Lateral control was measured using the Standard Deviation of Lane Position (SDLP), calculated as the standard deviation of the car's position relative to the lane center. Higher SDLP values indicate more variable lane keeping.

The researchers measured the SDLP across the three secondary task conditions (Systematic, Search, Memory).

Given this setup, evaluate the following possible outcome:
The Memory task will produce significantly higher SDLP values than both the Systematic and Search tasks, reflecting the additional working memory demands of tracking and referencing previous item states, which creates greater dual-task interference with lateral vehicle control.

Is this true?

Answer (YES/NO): NO